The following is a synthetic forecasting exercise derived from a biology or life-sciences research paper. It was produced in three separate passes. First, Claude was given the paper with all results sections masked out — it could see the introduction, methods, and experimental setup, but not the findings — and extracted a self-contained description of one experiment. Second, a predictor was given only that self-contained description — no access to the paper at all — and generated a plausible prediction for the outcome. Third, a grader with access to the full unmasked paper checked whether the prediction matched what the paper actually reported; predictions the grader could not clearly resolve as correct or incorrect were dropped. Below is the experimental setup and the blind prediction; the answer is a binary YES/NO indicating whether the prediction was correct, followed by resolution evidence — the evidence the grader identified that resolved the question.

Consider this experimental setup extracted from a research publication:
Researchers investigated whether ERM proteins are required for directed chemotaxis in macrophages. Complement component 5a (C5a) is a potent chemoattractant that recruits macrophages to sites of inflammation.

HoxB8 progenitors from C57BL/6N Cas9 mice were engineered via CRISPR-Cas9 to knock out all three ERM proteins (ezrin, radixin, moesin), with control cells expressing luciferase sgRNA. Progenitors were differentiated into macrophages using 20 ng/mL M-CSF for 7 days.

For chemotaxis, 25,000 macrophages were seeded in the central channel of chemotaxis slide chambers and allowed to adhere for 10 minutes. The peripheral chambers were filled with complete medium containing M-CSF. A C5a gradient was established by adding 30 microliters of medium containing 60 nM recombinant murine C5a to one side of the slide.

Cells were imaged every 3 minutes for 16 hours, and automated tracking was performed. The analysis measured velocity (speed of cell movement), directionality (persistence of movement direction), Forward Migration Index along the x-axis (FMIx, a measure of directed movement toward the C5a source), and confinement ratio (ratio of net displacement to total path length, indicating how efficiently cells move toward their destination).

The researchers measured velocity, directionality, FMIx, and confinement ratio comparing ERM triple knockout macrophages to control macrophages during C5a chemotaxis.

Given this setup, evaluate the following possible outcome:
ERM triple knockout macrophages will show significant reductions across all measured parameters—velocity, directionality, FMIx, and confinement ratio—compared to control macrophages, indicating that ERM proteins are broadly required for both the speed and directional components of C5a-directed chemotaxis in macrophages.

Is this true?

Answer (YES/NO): NO